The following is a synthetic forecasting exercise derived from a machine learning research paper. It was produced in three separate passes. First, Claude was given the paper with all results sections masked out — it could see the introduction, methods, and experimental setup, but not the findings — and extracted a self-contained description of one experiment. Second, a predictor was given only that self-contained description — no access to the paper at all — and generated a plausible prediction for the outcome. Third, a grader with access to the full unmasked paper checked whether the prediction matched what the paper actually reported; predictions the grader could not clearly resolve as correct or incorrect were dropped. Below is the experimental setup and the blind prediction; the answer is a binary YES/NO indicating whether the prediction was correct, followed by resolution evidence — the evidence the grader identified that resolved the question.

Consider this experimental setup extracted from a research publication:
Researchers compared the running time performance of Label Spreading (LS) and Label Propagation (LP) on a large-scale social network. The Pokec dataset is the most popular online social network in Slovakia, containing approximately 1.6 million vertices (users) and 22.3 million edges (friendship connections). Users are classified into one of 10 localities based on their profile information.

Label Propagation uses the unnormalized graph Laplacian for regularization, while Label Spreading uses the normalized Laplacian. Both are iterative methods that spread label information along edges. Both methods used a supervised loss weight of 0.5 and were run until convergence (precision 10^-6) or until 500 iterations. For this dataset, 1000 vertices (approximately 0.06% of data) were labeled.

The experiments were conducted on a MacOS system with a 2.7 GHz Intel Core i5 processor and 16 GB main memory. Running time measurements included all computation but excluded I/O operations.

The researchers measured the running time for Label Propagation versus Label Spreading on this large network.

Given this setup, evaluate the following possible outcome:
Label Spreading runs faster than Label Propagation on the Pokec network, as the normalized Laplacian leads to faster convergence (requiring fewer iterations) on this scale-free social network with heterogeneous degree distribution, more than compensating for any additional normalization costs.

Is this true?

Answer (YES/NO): YES